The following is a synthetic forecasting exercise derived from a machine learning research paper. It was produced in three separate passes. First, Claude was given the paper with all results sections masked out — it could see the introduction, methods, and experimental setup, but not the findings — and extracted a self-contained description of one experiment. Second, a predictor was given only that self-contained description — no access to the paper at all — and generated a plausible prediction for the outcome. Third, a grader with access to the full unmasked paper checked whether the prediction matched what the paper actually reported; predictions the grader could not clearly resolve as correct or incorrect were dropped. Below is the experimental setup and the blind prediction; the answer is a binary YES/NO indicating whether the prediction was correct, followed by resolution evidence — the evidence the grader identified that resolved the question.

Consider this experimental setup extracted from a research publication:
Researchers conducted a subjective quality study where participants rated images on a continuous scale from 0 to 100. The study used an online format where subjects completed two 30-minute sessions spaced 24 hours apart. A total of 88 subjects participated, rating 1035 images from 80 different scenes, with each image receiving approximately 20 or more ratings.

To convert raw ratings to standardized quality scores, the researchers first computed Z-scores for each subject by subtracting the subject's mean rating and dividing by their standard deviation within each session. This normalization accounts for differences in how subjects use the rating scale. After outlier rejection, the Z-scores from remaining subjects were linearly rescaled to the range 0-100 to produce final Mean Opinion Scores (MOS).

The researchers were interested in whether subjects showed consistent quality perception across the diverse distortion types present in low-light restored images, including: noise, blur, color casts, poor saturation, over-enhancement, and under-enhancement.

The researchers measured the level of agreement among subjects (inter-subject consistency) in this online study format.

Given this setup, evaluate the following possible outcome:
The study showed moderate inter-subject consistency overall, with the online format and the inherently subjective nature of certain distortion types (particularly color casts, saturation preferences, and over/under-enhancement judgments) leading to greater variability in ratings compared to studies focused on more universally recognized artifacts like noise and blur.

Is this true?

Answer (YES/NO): NO